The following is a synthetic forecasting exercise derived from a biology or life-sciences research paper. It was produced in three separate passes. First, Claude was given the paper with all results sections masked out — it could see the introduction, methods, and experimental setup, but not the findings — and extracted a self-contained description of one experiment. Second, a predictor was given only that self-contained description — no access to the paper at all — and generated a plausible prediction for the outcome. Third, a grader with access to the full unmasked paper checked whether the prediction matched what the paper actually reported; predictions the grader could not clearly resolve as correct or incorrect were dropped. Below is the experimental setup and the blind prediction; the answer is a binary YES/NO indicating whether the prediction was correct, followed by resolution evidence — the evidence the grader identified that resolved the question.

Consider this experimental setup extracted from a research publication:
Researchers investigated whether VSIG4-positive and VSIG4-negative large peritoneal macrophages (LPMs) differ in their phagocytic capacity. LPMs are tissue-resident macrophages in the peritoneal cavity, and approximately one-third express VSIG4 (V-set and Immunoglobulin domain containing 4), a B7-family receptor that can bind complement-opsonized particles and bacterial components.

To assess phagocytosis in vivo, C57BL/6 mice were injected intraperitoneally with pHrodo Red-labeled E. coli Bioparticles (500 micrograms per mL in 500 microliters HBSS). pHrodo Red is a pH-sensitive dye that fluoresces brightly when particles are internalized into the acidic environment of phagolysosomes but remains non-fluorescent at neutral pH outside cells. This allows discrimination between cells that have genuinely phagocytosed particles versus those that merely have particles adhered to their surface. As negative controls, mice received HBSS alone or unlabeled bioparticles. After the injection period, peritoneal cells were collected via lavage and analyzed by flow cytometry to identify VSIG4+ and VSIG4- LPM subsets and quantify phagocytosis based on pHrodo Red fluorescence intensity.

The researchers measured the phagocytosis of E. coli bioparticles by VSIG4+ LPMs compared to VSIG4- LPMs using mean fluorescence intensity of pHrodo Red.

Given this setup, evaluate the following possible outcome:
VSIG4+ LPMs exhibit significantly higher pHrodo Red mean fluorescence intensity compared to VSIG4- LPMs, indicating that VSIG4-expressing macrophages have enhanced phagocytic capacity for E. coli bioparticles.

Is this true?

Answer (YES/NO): NO